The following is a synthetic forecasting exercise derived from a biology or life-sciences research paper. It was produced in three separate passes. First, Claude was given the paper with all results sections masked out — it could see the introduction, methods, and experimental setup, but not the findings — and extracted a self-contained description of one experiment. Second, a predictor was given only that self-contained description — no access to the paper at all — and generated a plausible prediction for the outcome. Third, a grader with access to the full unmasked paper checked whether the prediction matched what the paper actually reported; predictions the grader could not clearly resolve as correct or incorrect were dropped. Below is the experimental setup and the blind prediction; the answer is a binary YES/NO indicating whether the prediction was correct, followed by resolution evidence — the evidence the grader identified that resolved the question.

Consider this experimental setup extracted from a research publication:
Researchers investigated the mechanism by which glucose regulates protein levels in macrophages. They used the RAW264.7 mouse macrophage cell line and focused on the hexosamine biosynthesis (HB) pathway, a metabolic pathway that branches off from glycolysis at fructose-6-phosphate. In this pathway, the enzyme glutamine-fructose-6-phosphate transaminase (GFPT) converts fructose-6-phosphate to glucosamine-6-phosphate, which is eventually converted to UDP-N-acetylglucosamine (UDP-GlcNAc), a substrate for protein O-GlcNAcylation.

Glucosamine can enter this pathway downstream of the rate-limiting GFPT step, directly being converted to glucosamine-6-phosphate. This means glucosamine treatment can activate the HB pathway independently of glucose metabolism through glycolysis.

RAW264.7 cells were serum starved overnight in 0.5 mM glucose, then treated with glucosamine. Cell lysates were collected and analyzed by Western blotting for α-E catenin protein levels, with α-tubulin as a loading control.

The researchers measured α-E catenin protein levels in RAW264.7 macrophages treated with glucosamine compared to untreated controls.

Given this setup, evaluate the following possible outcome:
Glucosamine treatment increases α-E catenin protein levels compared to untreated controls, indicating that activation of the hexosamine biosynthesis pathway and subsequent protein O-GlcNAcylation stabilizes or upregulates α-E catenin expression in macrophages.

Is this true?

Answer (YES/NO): NO